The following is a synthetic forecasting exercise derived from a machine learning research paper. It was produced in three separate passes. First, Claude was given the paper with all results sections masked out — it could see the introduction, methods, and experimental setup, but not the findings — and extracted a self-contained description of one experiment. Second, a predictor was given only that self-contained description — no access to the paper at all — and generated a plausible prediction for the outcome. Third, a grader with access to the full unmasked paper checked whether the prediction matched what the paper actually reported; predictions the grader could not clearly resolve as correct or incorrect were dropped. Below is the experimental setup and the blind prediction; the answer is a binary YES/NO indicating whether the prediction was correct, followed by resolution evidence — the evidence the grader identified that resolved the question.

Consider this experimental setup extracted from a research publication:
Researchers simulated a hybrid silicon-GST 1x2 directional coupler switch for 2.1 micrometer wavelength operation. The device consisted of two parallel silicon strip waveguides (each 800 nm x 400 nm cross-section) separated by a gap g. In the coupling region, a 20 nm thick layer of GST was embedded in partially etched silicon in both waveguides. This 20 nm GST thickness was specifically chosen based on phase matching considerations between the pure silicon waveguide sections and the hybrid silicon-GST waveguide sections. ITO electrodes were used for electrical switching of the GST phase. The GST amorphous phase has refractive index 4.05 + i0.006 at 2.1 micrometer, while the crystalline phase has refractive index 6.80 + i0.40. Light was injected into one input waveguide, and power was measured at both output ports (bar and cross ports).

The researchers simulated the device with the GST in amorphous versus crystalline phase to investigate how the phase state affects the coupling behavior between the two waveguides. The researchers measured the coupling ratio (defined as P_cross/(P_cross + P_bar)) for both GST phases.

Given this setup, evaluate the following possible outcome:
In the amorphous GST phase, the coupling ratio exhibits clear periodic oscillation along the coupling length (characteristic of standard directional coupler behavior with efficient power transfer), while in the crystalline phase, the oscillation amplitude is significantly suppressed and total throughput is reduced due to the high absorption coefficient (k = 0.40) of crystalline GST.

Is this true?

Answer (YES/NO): NO